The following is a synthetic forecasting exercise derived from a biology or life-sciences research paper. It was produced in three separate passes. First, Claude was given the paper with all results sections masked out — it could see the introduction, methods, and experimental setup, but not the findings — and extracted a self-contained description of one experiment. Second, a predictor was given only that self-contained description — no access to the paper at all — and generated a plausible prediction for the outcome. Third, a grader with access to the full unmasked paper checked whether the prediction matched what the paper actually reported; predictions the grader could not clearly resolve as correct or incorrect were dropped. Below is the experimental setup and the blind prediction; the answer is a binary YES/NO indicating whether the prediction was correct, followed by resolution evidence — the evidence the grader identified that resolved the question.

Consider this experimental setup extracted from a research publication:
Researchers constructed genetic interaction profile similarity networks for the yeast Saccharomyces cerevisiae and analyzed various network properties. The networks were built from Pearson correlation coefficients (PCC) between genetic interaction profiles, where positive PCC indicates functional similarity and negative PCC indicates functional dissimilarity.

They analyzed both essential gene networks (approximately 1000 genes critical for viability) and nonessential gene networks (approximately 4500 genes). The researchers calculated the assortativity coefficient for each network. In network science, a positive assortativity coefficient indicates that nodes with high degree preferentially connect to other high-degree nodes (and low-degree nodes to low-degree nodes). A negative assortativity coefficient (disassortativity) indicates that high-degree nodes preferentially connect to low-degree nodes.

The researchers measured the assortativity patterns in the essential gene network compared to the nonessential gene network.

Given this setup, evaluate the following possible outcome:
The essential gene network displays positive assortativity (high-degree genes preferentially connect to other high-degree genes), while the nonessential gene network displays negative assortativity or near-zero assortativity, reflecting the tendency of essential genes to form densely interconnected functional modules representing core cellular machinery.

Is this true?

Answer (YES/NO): NO